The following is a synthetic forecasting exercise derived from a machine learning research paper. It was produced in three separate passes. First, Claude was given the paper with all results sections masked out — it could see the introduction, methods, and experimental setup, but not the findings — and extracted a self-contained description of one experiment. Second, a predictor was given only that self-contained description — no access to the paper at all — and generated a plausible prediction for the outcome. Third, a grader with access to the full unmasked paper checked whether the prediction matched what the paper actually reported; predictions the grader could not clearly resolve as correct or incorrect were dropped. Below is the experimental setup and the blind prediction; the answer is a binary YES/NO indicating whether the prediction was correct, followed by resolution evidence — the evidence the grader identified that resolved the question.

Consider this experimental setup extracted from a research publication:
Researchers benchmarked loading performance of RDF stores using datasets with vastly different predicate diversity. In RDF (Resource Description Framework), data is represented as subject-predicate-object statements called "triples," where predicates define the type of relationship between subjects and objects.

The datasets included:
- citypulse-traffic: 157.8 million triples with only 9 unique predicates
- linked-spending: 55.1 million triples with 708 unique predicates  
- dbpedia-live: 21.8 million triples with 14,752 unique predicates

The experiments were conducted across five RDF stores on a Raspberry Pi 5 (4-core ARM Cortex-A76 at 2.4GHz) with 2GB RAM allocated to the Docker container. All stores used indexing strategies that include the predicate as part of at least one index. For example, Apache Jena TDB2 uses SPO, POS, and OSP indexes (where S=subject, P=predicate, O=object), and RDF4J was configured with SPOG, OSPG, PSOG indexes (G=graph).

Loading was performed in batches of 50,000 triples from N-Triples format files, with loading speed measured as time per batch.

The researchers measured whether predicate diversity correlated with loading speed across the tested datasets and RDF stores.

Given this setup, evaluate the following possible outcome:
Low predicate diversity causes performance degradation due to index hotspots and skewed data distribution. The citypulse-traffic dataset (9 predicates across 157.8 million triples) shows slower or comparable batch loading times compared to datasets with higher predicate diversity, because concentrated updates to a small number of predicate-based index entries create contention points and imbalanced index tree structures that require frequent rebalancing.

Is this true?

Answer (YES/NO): NO